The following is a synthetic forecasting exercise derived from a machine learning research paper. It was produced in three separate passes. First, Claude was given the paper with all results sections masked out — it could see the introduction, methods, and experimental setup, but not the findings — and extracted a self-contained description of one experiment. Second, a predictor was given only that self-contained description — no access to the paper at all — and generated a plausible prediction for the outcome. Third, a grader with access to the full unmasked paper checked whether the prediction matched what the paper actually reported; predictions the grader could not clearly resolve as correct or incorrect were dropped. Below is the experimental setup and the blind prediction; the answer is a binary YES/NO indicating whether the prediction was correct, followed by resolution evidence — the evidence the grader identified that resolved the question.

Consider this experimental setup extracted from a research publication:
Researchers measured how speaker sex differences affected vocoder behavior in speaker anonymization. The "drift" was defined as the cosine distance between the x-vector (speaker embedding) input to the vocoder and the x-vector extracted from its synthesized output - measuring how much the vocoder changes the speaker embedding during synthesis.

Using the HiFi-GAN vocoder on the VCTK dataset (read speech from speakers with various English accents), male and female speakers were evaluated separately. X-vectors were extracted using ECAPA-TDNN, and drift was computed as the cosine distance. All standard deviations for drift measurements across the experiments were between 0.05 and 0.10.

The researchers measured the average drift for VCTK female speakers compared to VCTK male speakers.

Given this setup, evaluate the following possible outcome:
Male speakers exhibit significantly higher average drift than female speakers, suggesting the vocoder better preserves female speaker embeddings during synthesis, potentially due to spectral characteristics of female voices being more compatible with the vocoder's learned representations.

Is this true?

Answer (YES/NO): NO